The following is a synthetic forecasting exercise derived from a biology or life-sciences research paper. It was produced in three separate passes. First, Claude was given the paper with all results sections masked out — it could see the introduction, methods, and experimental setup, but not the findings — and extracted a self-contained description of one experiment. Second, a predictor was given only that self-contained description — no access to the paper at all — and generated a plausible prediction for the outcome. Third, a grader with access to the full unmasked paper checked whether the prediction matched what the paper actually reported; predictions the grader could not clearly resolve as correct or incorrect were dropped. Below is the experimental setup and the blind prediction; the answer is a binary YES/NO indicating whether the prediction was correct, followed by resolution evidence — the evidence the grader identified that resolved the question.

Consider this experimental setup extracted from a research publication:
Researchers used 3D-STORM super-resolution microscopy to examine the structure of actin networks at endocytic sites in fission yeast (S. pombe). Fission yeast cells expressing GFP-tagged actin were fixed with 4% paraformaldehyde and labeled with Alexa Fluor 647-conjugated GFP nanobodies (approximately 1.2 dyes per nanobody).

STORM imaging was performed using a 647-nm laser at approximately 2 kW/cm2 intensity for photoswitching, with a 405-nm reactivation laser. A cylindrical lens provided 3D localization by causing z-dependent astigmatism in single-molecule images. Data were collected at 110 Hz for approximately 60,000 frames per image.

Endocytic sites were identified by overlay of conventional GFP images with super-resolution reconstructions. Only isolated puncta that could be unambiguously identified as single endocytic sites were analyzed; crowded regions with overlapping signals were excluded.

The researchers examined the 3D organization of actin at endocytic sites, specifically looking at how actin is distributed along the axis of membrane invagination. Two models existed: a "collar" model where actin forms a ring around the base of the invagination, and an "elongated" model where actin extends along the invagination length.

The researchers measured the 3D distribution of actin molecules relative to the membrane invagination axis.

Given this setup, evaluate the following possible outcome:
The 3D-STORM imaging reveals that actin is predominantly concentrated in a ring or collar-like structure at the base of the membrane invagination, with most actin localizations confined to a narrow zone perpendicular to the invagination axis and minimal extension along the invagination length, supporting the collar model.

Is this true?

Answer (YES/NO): NO